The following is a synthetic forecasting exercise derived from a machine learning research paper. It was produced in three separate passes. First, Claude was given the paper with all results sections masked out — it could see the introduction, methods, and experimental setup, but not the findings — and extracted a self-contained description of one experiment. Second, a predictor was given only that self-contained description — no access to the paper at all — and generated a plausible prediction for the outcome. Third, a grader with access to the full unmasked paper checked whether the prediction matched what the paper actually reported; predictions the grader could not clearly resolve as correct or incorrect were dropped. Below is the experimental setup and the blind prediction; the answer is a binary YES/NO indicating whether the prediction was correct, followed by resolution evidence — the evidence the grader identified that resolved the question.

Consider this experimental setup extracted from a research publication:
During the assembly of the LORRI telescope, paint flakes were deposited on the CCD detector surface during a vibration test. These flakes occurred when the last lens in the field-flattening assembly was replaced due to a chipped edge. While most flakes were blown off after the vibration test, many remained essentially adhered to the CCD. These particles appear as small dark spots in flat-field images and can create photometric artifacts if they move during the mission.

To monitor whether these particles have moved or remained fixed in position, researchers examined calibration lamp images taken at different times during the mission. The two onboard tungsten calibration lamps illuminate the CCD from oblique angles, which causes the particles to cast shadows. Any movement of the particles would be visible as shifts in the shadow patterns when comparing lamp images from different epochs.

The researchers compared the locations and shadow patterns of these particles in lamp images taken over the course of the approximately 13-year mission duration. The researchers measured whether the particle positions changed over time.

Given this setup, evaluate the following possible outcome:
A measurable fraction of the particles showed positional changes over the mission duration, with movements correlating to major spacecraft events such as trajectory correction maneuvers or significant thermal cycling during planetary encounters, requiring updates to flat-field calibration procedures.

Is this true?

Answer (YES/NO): NO